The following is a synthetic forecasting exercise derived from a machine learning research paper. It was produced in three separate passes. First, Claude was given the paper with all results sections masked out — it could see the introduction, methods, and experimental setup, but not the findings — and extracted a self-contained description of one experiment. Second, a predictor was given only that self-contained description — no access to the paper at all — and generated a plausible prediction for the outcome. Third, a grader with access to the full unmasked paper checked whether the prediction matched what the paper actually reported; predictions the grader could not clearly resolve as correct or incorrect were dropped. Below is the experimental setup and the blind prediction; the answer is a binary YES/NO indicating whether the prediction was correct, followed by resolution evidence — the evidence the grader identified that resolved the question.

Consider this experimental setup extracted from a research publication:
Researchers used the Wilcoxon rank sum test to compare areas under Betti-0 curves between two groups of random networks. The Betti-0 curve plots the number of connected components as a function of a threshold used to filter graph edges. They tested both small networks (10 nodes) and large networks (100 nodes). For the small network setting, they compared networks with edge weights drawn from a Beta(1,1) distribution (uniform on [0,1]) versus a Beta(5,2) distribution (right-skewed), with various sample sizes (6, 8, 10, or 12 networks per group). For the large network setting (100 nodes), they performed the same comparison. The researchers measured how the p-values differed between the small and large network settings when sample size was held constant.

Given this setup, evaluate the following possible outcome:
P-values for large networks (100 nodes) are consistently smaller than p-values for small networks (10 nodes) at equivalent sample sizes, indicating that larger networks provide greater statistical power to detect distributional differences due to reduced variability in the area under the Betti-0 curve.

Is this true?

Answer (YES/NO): YES